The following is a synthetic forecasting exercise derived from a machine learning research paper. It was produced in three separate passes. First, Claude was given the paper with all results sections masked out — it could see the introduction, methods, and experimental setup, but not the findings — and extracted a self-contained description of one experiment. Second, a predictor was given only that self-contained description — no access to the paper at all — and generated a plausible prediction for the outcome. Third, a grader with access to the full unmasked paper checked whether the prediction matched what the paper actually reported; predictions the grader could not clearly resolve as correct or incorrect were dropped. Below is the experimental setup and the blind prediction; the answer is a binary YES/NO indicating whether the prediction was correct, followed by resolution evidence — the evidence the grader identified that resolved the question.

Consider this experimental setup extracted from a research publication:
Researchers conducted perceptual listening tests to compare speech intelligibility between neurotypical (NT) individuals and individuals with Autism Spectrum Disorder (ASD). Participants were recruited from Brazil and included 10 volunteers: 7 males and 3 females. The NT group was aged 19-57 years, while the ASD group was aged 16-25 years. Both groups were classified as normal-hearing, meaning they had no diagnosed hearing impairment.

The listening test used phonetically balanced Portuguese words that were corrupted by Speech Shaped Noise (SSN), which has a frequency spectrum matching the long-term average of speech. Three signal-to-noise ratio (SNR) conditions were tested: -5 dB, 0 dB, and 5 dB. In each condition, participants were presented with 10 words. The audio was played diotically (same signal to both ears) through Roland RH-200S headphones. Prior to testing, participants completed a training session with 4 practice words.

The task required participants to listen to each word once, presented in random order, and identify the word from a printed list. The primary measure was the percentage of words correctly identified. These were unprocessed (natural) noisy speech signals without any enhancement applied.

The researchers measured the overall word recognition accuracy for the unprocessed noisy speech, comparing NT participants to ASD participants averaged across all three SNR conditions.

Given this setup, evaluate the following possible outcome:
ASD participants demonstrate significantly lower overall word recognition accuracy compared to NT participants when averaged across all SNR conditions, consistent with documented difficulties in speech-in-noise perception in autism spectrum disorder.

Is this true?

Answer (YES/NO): YES